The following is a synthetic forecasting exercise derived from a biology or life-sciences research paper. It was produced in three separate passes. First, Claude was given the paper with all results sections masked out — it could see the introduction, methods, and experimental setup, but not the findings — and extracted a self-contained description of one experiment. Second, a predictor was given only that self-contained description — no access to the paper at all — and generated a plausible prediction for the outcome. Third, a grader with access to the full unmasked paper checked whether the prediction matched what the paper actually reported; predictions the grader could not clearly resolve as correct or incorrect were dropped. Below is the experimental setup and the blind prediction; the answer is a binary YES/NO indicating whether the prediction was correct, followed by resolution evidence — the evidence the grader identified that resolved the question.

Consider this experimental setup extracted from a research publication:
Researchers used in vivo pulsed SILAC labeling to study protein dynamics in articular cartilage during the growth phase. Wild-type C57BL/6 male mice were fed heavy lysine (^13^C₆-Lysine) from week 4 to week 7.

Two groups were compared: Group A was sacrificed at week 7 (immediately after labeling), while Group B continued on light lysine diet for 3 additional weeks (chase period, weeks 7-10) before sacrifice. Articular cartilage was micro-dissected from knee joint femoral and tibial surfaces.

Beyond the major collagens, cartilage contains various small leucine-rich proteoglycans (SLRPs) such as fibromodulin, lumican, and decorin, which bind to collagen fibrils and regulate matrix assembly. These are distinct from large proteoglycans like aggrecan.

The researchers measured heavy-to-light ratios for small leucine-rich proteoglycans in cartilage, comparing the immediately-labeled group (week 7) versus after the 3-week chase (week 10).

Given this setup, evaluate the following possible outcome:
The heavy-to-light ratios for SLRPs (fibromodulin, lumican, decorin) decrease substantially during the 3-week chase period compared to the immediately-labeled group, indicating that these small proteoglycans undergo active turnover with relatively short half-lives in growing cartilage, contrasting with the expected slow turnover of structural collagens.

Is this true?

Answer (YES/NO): YES